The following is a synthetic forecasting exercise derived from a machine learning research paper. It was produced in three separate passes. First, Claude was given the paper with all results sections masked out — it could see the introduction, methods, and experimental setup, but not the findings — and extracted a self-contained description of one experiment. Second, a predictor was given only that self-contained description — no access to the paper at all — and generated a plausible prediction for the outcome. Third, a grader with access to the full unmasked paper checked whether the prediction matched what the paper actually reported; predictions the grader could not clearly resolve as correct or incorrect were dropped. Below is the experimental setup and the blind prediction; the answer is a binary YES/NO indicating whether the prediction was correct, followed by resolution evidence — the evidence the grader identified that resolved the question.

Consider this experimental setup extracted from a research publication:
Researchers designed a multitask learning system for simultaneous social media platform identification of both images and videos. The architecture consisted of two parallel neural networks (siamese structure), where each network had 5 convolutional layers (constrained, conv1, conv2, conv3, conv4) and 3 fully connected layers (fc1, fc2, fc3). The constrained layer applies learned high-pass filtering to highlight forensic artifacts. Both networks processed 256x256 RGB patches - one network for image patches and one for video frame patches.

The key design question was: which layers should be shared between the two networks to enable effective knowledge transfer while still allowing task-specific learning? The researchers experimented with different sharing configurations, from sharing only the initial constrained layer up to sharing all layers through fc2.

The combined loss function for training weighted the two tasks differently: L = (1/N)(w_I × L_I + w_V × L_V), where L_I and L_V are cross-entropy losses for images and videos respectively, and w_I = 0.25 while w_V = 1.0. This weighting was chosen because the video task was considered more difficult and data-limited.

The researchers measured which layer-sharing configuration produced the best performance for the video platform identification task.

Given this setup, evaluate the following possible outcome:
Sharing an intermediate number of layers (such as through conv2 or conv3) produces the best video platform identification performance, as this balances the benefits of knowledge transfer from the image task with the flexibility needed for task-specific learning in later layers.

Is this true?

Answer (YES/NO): NO